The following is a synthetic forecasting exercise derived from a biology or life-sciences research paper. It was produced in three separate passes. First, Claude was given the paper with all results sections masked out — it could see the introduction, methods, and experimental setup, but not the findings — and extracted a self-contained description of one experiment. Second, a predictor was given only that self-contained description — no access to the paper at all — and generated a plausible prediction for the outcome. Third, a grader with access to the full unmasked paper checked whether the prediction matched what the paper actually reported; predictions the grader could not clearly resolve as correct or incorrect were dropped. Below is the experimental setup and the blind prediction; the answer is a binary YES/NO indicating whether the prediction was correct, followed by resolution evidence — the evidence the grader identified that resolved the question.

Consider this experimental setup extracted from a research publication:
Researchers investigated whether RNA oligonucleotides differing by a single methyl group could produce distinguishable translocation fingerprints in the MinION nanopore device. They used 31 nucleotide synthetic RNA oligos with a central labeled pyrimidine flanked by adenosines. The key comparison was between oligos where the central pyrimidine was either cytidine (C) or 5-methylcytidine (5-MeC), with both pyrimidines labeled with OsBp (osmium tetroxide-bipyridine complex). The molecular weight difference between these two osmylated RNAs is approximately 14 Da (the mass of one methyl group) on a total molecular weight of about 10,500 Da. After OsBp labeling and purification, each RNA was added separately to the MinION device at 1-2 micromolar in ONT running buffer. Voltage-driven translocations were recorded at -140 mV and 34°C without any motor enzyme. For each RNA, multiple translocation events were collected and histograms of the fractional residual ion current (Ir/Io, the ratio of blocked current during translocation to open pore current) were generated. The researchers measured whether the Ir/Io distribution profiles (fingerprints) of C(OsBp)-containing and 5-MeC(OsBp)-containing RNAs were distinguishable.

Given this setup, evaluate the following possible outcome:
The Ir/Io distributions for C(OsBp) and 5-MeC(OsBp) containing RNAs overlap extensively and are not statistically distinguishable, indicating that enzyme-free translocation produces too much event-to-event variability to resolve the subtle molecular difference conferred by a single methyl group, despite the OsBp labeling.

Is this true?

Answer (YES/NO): NO